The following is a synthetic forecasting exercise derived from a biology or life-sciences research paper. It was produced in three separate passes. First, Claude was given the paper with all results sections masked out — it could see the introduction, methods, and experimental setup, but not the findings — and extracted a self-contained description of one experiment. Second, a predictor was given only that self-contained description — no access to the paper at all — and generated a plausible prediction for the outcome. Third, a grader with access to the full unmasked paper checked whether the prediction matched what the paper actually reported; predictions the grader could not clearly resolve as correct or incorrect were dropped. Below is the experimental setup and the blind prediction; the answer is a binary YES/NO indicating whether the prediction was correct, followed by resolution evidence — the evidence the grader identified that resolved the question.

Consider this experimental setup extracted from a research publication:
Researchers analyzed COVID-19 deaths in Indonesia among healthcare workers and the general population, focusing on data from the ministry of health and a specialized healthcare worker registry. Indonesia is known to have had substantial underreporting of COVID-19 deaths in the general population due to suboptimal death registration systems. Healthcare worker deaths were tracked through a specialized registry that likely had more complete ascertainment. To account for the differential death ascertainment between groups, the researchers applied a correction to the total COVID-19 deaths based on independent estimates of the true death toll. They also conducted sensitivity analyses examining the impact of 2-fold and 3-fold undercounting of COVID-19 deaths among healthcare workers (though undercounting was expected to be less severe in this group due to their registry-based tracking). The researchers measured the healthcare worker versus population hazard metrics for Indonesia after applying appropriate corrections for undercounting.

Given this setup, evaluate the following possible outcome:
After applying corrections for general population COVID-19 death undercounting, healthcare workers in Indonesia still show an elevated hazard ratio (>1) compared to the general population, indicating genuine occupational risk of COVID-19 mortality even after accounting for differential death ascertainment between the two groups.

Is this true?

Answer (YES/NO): YES